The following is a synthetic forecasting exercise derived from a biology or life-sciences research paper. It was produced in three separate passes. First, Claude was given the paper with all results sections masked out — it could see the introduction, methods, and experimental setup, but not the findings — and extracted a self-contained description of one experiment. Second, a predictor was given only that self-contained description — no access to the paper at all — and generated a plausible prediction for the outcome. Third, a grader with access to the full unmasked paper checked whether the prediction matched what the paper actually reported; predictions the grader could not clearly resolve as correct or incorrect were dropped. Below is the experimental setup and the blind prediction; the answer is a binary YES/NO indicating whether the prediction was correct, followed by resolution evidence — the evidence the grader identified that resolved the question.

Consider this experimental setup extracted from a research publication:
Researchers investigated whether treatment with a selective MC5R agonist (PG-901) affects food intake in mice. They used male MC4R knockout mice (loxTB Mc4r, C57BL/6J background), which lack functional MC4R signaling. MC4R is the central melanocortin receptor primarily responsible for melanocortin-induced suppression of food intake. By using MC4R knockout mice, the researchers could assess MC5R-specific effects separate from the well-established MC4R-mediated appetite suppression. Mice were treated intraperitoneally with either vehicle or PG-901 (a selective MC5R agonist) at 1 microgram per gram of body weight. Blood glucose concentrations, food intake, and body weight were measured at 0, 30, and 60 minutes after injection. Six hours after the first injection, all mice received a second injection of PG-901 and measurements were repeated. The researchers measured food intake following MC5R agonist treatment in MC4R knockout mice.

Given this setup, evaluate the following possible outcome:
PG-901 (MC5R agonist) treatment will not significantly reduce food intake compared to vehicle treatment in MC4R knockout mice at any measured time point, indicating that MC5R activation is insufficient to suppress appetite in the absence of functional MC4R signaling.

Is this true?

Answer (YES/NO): YES